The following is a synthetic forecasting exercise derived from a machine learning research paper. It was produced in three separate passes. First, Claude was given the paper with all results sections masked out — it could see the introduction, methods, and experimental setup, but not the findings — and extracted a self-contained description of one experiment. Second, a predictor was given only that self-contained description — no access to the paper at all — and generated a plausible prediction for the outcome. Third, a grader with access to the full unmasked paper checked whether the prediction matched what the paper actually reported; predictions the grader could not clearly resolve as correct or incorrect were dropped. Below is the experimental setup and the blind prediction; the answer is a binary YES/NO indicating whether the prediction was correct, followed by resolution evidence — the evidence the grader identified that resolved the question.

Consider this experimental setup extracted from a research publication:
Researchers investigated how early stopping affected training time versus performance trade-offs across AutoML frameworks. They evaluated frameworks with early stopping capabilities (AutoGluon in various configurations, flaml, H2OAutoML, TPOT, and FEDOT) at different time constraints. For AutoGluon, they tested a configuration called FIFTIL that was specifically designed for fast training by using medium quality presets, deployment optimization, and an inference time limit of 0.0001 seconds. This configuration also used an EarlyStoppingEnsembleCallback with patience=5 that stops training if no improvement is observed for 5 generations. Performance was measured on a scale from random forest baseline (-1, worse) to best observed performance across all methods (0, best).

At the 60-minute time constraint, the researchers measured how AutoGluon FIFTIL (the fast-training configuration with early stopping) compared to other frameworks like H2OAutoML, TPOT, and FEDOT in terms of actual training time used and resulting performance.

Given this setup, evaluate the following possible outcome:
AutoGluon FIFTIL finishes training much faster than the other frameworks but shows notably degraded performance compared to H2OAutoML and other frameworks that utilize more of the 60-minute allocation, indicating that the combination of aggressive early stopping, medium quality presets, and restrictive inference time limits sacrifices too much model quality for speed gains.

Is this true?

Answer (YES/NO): NO